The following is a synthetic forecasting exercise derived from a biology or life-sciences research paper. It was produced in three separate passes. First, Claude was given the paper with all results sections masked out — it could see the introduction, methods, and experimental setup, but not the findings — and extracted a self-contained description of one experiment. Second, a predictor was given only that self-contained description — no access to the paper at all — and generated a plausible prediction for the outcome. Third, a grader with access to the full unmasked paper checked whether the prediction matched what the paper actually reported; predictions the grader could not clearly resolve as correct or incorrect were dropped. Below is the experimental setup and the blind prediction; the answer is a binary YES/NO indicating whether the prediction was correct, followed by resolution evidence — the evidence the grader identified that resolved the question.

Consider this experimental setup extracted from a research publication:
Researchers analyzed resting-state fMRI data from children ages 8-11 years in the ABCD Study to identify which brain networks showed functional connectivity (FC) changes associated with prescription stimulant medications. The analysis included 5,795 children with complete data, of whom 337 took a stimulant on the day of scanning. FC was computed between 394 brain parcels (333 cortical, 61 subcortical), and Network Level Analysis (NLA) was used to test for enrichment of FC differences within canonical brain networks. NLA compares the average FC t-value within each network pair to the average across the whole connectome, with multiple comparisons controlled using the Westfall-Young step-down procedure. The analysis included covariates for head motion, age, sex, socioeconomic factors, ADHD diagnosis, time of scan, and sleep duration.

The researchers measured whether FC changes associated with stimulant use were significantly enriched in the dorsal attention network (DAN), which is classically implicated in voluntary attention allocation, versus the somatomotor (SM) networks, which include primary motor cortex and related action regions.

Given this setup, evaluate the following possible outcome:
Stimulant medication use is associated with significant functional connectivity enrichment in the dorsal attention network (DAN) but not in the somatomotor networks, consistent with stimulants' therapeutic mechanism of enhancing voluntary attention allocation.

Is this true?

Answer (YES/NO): NO